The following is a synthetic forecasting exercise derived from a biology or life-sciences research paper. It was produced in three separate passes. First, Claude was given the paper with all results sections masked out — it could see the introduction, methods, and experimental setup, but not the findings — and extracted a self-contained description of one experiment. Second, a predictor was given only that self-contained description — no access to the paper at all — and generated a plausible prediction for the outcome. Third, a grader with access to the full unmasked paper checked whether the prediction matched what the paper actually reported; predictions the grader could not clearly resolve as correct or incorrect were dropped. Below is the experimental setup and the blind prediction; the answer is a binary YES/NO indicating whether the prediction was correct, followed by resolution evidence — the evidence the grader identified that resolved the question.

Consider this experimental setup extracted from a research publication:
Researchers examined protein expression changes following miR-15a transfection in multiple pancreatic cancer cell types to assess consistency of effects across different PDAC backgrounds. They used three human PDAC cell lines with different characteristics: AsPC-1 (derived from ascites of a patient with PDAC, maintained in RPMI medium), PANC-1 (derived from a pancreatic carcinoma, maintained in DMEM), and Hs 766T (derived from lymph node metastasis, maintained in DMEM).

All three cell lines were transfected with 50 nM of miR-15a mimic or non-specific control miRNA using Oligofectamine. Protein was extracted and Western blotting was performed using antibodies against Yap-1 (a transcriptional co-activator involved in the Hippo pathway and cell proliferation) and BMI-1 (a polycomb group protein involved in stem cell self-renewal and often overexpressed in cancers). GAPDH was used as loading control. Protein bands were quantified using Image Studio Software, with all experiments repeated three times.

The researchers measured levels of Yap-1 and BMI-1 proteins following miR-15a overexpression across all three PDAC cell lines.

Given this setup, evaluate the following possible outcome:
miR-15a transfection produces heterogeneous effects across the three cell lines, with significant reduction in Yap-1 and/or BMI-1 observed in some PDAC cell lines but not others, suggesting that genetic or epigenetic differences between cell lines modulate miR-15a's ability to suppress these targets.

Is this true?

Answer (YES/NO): NO